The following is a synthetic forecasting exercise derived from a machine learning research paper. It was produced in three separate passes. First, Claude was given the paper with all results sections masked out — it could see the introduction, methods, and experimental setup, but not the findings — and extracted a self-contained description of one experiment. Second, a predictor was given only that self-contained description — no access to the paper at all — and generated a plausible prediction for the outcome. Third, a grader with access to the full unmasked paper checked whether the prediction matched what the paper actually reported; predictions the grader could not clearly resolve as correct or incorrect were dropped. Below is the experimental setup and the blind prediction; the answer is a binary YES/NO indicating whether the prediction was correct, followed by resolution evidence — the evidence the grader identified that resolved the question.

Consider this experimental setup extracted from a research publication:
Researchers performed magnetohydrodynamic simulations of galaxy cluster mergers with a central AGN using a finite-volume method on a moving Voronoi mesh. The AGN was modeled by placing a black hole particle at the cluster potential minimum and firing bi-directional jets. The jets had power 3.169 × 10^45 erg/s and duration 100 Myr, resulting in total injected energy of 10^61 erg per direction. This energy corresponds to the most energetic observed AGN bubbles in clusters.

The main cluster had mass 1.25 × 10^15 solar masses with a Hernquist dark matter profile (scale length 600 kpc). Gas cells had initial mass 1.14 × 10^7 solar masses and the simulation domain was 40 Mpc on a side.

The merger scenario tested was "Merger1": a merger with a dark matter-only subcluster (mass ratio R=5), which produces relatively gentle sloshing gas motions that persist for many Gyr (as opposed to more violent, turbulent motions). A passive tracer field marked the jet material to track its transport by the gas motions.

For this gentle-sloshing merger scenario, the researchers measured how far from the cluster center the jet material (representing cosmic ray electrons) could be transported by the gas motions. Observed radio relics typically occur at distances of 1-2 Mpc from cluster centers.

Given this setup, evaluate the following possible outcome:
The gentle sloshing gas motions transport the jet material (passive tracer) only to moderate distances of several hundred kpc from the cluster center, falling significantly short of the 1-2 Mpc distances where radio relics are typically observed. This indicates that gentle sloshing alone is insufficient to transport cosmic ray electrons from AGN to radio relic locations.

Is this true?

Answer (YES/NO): YES